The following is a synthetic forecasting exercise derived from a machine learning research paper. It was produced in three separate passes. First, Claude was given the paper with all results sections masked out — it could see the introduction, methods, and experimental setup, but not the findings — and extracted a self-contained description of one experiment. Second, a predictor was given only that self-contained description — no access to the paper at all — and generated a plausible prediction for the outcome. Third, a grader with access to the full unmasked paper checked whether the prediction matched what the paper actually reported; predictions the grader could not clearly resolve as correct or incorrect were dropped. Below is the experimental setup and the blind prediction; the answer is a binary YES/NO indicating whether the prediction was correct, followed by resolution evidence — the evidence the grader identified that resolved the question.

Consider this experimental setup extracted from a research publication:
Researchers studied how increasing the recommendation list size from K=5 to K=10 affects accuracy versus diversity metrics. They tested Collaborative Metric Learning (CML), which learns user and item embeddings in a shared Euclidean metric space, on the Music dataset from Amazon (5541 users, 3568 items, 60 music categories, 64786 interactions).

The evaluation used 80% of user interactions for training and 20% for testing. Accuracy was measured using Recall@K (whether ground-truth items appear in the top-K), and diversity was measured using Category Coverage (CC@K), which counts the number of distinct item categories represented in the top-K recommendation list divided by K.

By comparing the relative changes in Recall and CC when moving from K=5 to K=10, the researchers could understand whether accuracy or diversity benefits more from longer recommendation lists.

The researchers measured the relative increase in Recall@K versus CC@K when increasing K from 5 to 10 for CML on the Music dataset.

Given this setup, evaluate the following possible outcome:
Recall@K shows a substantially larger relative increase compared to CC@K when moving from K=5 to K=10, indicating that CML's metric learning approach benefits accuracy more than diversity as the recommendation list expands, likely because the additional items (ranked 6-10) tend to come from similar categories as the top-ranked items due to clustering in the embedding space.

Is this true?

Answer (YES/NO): YES